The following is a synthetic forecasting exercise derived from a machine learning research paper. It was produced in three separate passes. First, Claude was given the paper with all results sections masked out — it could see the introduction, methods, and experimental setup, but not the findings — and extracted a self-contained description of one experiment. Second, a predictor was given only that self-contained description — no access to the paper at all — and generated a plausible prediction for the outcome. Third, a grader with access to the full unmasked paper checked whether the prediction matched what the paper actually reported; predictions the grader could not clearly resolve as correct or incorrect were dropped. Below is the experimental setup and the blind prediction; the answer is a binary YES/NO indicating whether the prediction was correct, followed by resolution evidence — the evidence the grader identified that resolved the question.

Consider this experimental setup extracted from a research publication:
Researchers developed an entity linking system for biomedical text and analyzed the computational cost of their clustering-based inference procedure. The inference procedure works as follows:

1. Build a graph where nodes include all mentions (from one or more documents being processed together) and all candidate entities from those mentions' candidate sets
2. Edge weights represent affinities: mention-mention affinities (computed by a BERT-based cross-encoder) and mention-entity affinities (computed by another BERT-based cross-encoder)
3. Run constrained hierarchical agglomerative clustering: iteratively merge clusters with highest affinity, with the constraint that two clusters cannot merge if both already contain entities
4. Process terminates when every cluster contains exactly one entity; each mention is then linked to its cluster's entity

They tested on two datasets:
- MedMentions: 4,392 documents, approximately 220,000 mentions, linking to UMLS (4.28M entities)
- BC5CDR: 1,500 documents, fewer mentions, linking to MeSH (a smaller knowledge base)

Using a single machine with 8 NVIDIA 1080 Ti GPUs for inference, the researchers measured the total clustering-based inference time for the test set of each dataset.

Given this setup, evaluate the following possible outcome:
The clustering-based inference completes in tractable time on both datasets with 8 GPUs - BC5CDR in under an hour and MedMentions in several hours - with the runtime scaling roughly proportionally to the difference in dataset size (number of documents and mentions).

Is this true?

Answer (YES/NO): NO